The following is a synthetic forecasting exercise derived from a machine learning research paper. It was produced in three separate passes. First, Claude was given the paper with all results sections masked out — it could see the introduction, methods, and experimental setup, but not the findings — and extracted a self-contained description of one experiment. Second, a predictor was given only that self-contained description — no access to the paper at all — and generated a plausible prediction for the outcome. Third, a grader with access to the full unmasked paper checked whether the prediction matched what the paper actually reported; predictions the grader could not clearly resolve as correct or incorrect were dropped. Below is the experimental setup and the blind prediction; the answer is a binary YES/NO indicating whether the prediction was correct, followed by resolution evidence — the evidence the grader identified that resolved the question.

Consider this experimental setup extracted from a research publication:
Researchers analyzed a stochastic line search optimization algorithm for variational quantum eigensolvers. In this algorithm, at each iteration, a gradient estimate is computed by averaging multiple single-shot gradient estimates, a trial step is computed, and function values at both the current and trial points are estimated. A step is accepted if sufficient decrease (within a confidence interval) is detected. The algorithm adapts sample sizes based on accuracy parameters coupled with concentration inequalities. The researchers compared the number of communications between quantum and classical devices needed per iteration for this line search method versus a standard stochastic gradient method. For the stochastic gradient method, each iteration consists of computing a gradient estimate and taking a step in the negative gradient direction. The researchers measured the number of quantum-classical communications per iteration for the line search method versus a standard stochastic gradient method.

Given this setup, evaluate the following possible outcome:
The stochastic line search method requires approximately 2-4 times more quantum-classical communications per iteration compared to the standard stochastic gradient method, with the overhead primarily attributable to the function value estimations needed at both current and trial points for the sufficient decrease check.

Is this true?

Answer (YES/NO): YES